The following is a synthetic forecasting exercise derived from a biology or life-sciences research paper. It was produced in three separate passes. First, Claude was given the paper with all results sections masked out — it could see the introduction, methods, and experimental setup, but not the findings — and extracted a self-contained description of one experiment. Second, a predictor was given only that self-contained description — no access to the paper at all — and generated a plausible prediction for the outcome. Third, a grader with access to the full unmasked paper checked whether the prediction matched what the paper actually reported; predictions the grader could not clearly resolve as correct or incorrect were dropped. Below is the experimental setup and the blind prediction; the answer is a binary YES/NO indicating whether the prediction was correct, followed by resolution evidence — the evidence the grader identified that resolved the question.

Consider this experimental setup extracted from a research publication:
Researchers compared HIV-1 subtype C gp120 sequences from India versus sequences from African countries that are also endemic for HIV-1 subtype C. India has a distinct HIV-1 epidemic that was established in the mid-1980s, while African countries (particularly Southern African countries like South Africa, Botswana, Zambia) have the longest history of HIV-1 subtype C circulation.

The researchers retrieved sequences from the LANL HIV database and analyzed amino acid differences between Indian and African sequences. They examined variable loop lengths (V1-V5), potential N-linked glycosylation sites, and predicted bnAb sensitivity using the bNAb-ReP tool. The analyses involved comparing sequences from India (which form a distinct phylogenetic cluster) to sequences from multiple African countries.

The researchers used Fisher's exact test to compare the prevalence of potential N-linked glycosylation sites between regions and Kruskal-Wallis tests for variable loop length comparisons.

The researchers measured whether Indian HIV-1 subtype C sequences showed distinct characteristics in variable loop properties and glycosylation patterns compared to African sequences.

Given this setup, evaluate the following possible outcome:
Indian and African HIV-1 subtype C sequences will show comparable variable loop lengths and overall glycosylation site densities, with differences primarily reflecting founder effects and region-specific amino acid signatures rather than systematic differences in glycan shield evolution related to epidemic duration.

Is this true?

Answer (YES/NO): NO